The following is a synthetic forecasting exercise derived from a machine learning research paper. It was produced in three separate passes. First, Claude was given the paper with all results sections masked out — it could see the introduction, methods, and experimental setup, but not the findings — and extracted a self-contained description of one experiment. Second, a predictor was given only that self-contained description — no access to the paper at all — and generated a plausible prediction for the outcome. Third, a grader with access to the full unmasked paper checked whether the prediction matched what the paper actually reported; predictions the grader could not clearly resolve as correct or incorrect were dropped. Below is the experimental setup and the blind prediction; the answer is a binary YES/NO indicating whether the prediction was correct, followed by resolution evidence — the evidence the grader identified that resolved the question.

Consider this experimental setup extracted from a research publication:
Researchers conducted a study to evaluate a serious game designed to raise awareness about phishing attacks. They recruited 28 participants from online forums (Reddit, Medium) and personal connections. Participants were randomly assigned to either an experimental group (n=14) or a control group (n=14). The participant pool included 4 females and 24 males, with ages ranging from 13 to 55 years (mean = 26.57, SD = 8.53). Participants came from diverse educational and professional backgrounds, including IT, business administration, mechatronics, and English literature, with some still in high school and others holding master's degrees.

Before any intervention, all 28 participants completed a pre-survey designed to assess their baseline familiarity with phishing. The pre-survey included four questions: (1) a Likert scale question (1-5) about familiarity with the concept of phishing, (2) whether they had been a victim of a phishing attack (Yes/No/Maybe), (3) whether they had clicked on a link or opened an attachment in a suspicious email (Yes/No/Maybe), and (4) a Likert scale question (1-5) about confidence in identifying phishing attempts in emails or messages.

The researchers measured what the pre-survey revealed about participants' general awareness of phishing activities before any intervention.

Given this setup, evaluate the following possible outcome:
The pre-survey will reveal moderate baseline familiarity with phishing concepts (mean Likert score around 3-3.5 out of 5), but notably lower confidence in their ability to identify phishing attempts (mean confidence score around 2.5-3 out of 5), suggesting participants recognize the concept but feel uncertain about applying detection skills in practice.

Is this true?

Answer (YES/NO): NO